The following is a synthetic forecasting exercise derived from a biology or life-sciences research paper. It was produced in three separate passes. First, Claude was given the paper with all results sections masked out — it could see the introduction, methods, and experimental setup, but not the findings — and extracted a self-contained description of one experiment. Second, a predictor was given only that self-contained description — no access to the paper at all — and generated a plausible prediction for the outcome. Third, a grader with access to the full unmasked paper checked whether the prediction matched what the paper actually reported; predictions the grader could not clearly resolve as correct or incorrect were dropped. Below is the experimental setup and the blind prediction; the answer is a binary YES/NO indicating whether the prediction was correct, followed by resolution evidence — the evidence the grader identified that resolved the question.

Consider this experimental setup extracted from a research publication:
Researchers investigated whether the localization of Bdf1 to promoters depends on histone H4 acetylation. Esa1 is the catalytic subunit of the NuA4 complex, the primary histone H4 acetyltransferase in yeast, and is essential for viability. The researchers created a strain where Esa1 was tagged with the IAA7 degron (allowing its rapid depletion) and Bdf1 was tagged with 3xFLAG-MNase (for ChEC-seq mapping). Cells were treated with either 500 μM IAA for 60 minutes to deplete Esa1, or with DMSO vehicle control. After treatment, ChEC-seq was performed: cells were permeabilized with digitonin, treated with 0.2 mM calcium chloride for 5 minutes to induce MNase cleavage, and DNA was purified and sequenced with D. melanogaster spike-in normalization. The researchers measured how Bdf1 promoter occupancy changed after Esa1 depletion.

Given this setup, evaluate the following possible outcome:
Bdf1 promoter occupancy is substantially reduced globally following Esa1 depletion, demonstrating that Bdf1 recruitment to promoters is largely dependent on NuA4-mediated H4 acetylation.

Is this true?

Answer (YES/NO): NO